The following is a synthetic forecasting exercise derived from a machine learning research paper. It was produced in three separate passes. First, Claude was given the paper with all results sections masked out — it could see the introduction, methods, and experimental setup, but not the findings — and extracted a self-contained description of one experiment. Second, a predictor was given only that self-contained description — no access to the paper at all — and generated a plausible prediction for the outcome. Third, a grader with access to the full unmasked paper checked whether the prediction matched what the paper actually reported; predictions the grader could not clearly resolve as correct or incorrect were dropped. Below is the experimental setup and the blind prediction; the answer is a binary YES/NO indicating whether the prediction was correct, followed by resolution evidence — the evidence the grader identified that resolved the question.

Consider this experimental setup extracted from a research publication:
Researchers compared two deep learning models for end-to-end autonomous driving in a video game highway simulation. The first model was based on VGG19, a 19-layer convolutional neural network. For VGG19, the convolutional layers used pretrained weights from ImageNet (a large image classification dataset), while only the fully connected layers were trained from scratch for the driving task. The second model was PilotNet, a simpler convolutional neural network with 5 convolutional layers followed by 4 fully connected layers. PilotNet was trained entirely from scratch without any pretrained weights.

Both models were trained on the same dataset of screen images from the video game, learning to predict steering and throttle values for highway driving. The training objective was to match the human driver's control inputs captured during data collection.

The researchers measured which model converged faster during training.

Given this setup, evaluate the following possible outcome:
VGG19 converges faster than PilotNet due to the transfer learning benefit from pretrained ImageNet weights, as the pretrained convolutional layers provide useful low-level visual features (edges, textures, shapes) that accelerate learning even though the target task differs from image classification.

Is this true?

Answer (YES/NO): YES